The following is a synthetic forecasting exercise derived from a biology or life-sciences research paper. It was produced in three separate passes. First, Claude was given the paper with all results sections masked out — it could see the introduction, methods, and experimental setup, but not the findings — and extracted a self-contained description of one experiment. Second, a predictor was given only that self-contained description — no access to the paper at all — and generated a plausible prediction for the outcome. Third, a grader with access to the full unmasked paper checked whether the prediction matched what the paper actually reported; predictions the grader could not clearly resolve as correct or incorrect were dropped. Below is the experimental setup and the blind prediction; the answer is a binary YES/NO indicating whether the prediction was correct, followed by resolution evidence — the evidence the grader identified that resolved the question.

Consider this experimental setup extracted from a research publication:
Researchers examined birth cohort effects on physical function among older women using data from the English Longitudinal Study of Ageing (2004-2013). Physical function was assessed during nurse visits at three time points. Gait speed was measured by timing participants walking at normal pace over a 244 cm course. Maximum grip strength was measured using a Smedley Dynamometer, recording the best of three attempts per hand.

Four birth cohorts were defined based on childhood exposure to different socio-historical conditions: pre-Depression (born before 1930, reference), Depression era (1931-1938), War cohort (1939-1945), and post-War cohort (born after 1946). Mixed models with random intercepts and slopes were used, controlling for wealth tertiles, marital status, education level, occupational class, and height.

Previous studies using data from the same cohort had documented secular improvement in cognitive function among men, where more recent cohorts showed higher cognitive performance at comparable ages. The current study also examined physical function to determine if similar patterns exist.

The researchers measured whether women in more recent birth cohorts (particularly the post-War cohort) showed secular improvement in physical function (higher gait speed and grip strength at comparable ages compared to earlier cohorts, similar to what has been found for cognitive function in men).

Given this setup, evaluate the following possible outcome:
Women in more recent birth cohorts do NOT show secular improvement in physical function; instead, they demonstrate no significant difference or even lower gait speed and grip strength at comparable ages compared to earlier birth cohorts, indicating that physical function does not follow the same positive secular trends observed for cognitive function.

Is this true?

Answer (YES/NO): YES